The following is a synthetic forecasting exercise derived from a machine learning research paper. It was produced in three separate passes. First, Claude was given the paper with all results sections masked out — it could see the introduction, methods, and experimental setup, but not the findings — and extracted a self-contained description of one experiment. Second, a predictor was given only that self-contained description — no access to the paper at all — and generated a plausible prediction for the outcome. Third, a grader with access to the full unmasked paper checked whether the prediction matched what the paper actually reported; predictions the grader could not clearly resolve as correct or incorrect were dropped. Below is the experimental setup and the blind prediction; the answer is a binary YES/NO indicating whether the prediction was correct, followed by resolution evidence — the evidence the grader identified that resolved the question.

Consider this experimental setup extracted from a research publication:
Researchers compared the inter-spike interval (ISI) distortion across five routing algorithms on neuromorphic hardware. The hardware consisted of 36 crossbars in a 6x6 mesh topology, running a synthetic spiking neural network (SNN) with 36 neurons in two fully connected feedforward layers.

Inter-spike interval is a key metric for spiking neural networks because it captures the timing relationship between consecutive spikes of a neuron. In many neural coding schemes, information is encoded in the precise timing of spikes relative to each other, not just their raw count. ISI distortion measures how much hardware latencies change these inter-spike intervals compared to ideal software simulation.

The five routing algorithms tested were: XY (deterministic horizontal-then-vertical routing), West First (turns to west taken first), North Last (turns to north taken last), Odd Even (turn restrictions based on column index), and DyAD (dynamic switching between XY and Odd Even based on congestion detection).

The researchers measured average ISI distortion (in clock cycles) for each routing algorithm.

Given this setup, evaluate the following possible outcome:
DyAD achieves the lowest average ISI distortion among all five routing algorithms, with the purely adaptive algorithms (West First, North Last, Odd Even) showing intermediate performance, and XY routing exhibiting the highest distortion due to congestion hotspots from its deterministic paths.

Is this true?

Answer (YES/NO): NO